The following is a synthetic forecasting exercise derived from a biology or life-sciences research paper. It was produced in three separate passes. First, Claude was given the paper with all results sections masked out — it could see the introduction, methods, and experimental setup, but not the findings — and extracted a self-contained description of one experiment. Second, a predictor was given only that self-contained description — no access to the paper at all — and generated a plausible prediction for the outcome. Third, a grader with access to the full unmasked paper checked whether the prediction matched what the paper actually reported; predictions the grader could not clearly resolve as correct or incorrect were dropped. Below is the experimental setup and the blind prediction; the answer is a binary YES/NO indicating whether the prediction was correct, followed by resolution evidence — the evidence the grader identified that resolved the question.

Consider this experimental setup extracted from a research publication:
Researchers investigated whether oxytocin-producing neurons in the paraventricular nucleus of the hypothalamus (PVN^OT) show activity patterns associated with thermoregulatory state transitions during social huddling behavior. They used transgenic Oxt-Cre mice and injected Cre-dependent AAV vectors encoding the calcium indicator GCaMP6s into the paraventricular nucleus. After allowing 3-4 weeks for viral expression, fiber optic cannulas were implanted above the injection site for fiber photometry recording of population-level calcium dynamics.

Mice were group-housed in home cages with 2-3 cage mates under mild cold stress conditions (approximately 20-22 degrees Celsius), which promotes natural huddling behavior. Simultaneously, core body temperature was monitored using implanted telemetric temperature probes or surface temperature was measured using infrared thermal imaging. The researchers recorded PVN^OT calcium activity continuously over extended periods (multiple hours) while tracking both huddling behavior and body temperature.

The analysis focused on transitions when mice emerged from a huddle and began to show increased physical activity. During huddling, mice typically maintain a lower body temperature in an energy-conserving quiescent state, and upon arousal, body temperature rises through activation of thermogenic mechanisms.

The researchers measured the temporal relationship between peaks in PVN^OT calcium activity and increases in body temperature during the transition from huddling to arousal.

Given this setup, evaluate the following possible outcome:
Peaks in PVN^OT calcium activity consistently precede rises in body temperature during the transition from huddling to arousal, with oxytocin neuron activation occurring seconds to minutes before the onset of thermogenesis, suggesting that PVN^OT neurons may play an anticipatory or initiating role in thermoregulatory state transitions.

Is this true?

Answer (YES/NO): YES